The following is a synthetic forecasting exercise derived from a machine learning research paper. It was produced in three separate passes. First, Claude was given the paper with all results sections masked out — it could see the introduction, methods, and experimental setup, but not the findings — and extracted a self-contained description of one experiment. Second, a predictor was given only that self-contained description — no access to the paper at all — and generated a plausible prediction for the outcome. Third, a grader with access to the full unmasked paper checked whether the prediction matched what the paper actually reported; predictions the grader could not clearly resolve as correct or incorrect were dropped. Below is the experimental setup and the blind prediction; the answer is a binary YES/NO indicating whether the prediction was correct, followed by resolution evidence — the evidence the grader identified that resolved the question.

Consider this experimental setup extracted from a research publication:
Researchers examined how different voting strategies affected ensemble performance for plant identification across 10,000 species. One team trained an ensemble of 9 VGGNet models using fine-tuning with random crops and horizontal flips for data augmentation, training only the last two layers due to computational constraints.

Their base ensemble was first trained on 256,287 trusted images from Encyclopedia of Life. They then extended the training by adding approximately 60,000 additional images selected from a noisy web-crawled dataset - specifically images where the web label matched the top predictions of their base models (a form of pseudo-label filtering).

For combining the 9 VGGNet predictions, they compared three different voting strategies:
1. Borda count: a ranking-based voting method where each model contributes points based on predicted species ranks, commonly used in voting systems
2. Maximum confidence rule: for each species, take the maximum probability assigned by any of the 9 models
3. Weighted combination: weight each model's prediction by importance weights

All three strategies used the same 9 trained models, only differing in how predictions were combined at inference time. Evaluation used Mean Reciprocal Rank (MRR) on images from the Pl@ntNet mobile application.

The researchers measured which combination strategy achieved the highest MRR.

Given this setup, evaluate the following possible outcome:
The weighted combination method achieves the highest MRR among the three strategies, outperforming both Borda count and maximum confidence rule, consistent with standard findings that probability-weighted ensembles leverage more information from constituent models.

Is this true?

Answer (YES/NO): YES